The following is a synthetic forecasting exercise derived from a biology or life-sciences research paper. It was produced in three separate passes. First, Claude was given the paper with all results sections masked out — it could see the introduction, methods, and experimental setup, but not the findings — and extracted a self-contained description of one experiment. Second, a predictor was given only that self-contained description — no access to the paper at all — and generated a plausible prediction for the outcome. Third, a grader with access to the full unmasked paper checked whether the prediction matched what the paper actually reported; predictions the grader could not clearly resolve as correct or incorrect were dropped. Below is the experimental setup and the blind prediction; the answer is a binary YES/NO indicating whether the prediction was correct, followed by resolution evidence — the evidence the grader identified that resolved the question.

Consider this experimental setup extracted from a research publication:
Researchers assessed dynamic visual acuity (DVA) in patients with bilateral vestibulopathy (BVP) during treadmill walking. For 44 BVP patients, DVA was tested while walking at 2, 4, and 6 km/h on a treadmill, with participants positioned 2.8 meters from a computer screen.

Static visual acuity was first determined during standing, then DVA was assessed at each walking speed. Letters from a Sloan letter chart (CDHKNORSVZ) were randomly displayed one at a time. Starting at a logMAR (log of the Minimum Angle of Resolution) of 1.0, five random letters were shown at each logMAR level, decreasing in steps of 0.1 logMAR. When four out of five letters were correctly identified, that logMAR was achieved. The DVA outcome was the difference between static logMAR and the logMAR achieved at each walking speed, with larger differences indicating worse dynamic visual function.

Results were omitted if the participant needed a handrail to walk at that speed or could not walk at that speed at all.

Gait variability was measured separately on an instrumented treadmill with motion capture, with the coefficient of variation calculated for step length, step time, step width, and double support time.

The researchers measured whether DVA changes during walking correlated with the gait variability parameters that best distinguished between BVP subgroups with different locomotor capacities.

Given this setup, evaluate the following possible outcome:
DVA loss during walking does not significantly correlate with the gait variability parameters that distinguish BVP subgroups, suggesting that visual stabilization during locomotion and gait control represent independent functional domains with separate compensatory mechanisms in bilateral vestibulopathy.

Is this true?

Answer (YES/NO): YES